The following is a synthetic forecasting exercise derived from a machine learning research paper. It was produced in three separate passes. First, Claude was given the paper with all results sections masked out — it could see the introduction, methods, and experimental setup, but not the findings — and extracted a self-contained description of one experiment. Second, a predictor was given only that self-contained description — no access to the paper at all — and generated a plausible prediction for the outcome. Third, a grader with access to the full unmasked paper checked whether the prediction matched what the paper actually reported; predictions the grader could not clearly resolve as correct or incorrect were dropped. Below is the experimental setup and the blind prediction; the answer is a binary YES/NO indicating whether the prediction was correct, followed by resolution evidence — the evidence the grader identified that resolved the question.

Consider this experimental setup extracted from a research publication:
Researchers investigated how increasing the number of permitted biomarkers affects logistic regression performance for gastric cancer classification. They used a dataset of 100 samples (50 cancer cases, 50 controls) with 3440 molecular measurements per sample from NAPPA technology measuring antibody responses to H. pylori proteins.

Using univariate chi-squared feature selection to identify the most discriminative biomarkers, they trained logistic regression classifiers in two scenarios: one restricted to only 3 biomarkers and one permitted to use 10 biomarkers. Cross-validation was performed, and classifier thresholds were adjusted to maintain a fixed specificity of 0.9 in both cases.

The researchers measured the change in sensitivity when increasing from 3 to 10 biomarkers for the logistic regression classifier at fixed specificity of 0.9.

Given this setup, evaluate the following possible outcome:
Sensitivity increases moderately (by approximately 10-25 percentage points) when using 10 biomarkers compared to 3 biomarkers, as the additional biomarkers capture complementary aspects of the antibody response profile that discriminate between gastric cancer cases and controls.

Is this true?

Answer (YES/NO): NO